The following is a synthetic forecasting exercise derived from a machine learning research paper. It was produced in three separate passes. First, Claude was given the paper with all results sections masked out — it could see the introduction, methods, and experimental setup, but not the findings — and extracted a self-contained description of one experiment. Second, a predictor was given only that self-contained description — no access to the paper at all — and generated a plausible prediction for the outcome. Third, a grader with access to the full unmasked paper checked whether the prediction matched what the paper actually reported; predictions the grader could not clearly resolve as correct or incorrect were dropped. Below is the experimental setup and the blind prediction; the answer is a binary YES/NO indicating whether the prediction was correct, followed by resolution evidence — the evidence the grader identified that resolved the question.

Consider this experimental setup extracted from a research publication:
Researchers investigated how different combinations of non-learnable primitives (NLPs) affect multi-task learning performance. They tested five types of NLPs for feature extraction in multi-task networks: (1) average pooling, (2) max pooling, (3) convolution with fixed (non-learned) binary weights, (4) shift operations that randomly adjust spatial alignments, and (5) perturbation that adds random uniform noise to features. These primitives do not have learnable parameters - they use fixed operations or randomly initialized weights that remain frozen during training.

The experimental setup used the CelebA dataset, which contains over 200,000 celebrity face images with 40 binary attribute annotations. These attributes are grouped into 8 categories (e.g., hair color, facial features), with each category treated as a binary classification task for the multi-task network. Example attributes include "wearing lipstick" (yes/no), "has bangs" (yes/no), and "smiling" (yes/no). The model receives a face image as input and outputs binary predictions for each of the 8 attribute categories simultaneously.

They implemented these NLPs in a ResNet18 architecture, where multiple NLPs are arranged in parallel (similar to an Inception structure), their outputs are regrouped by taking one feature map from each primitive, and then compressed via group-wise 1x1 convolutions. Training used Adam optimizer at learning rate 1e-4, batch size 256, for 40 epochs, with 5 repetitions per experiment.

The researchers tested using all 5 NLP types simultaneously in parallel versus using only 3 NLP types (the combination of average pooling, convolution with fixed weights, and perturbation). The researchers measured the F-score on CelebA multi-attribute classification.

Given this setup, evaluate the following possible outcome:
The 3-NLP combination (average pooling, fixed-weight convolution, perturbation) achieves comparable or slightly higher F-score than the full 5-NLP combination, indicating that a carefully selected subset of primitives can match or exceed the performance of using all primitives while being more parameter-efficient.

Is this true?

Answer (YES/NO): NO